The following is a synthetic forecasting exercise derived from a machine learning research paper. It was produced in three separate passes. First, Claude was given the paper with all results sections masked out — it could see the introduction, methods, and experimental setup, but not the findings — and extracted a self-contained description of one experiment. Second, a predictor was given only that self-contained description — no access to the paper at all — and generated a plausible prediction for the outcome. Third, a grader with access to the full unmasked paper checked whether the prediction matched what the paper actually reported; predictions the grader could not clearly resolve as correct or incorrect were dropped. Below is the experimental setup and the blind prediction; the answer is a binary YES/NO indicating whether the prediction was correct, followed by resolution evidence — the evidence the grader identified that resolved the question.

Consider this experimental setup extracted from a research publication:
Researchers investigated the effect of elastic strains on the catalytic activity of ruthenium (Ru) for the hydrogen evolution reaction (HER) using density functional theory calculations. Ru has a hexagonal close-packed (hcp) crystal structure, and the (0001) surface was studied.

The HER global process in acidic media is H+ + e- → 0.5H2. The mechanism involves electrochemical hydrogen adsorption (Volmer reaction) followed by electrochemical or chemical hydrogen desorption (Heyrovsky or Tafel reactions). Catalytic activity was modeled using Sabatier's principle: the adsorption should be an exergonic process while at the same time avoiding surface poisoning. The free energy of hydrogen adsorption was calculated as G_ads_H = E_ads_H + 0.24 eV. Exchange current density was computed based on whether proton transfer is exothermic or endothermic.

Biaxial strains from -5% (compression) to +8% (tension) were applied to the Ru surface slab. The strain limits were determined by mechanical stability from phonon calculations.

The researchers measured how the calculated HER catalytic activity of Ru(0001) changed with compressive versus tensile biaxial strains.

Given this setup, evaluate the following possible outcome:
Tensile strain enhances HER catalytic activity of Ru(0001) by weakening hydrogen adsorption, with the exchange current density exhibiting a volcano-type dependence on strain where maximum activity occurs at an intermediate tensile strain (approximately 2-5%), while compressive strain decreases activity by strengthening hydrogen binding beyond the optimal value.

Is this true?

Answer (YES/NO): NO